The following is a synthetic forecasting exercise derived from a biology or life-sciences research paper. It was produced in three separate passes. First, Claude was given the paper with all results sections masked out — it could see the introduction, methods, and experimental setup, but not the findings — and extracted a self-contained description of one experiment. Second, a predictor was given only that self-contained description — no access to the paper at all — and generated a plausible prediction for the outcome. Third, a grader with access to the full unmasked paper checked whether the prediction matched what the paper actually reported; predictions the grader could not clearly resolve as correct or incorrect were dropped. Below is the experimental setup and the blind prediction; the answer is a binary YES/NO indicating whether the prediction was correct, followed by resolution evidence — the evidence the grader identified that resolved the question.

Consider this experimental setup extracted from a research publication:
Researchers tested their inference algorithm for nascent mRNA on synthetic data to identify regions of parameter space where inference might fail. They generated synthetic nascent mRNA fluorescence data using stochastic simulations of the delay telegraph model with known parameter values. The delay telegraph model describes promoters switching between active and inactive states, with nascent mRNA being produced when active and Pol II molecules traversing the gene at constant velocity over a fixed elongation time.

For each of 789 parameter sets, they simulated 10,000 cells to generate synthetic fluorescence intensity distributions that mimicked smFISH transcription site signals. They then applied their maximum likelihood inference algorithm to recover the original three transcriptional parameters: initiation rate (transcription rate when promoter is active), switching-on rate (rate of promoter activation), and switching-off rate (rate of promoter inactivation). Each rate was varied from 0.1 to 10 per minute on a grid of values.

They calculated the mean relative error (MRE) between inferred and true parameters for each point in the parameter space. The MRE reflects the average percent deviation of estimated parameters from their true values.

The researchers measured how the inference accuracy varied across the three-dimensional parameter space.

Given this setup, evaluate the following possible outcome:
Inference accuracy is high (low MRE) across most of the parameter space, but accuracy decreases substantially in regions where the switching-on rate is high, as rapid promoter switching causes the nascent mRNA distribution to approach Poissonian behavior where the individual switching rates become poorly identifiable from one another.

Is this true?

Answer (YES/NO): NO